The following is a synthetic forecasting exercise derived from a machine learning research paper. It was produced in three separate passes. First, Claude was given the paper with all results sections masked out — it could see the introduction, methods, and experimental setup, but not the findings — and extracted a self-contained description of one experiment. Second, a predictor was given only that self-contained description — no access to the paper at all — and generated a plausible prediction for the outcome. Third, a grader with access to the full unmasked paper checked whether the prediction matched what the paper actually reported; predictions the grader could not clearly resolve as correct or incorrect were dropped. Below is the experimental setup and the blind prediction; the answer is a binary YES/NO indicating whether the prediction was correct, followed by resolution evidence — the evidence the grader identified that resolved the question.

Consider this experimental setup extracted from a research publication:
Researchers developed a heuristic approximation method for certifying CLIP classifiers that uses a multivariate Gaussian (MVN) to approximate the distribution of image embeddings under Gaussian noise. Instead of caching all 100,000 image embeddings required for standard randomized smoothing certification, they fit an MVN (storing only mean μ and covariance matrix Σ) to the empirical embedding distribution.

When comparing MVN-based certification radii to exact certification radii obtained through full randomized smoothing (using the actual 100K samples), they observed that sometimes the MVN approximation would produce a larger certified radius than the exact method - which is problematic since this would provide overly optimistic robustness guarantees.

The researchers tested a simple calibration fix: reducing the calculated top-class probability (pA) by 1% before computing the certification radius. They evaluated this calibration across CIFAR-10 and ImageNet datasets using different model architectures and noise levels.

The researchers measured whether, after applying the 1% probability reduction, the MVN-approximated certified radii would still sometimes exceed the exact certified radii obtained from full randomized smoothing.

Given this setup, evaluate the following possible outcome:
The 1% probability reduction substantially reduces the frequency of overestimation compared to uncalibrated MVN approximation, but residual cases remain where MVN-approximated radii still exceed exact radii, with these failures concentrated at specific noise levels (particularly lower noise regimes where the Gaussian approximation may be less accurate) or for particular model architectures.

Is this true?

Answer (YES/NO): NO